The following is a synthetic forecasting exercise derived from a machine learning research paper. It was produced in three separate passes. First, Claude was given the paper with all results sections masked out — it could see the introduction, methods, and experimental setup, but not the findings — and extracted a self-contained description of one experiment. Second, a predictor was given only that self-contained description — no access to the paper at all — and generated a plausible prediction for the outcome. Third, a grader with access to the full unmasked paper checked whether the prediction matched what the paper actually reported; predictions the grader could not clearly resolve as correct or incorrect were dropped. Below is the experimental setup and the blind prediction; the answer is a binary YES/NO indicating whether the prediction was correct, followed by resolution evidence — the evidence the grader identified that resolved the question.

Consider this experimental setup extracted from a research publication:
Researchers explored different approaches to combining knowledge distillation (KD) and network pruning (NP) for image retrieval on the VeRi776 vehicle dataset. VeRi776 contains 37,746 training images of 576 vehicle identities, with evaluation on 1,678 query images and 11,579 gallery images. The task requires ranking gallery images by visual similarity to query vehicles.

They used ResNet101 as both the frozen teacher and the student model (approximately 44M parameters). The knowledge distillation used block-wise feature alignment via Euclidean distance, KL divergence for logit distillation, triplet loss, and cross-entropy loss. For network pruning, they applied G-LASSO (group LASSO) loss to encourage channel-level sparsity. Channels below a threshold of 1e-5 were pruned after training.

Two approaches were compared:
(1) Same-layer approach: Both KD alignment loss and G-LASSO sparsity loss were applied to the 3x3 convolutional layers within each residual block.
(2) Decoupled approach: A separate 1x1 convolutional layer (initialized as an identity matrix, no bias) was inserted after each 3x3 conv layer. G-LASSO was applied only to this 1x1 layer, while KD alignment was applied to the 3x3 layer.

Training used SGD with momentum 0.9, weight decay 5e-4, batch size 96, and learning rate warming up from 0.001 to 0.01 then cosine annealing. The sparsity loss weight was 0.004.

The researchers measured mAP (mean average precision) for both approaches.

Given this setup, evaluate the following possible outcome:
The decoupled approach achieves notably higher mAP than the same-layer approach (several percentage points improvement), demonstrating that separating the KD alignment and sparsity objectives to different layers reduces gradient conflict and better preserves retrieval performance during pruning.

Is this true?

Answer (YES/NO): YES